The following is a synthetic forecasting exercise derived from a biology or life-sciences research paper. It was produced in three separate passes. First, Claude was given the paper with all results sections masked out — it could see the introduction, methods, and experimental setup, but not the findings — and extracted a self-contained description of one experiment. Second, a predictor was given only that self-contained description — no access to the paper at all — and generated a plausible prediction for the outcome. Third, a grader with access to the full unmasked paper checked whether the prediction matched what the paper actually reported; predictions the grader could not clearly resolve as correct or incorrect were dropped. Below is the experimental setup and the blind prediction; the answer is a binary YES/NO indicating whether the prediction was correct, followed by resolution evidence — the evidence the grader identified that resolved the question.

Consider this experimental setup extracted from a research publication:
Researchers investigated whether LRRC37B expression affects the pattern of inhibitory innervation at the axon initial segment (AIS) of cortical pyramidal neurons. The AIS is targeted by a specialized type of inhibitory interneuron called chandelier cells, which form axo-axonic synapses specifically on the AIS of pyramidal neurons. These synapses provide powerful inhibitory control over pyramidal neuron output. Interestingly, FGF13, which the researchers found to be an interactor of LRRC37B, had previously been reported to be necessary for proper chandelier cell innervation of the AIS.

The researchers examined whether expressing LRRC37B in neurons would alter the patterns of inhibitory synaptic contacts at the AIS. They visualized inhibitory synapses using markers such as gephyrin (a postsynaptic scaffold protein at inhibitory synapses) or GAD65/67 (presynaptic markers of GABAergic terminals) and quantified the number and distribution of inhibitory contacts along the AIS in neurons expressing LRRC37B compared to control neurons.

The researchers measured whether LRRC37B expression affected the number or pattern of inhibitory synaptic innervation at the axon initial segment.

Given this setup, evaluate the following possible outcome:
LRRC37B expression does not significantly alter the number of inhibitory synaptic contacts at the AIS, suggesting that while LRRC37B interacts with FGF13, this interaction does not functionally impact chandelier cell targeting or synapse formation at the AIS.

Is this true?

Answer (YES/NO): YES